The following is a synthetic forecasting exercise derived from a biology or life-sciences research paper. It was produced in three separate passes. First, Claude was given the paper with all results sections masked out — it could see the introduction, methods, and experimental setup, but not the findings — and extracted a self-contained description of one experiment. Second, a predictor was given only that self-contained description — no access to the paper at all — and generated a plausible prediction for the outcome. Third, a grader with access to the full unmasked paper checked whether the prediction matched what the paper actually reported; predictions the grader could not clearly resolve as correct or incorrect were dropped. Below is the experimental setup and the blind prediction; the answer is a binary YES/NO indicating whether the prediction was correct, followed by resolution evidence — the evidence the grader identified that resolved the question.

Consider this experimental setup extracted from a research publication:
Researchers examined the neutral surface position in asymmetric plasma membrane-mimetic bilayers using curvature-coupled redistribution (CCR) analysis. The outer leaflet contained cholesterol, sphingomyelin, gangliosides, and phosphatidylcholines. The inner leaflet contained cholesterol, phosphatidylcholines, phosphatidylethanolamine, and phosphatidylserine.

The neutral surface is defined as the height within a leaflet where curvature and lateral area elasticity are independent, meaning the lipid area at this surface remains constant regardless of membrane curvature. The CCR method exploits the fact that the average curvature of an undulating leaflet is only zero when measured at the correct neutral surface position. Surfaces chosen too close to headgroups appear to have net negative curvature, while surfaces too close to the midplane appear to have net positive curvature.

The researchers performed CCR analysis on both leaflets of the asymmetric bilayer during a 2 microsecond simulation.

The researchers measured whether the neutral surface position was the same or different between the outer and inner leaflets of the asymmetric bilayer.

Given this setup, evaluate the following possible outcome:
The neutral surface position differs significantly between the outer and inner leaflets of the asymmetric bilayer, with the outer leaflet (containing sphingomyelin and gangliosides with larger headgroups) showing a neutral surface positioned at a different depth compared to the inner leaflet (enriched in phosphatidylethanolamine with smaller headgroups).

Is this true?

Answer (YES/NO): YES